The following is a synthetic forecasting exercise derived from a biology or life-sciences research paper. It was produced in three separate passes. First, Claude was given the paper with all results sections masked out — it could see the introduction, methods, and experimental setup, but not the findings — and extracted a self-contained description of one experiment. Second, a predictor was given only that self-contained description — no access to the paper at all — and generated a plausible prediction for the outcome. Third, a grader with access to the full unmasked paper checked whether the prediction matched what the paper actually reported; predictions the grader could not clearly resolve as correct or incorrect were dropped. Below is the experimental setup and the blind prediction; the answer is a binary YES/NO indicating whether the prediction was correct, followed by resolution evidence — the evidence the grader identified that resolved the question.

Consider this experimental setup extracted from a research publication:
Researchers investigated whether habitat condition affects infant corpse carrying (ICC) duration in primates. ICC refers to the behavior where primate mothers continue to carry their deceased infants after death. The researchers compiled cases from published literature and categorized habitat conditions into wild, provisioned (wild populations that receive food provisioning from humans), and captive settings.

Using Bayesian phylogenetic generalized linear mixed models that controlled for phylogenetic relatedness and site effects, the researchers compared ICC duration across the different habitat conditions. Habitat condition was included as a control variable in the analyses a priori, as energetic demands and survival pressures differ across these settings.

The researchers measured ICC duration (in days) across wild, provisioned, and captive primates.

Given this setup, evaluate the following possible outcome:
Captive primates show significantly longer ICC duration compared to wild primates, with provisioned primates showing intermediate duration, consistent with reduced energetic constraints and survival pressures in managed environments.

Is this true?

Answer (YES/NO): NO